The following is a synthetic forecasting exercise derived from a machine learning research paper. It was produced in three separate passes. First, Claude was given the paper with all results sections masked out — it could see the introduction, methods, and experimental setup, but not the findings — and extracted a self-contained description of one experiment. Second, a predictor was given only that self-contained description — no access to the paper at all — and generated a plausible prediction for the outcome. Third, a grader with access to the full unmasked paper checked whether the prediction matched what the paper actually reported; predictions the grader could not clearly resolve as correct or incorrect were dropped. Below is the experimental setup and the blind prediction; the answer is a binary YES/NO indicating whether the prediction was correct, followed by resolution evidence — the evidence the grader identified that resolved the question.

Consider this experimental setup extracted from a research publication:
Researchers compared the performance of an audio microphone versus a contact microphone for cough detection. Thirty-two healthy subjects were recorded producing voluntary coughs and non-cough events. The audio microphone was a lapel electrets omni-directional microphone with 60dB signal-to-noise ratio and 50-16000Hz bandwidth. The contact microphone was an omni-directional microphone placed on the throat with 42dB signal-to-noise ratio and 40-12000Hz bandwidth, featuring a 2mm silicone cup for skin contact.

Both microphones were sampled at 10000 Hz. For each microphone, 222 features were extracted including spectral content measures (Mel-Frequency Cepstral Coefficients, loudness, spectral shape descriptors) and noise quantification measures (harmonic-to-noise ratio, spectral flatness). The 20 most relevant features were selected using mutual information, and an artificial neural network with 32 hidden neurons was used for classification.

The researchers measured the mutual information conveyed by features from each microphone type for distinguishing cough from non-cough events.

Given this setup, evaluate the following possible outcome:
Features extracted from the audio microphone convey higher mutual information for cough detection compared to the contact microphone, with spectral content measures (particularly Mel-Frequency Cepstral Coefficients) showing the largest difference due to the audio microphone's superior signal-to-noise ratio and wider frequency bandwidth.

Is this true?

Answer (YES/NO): NO